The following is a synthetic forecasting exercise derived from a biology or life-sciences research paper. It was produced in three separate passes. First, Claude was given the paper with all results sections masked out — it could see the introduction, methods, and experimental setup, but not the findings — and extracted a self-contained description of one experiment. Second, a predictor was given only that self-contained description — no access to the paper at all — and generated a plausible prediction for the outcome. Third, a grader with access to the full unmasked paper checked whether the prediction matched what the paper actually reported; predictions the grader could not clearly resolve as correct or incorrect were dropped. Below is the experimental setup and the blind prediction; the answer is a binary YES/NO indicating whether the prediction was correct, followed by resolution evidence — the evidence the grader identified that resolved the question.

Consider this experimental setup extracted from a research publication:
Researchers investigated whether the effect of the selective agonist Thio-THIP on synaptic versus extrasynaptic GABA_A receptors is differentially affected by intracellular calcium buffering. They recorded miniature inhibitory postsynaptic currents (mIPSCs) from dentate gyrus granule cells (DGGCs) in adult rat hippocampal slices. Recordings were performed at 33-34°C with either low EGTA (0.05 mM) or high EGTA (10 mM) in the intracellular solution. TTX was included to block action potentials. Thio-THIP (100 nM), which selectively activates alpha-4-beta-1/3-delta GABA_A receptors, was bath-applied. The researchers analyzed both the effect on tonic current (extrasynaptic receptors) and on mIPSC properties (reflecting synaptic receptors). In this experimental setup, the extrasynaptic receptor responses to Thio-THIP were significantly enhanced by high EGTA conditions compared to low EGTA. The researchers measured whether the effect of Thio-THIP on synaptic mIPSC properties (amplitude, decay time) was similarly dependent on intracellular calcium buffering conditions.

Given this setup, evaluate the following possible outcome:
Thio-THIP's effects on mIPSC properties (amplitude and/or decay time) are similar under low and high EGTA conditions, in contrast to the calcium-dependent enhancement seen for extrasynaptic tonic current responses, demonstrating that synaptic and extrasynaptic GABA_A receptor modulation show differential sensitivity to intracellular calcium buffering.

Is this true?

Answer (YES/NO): YES